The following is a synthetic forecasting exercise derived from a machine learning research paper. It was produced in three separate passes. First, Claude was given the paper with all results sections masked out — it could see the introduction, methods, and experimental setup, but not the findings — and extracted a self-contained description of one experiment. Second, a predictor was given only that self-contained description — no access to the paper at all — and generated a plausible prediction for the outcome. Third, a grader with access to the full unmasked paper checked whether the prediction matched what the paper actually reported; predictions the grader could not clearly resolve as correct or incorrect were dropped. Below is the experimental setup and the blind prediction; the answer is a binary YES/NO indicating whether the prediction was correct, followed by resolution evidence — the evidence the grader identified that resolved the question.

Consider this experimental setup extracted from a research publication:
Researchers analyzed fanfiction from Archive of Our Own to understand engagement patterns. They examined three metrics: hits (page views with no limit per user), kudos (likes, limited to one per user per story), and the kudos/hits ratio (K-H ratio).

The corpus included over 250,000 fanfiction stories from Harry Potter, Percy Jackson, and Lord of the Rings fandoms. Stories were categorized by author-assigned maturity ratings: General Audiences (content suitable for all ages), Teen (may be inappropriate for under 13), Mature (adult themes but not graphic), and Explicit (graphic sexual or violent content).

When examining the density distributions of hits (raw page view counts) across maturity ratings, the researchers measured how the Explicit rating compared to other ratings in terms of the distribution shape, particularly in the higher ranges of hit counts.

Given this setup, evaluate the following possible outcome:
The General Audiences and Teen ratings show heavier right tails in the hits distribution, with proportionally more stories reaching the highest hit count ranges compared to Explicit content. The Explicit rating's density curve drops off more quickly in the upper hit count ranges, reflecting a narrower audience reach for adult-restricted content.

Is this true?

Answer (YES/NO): NO